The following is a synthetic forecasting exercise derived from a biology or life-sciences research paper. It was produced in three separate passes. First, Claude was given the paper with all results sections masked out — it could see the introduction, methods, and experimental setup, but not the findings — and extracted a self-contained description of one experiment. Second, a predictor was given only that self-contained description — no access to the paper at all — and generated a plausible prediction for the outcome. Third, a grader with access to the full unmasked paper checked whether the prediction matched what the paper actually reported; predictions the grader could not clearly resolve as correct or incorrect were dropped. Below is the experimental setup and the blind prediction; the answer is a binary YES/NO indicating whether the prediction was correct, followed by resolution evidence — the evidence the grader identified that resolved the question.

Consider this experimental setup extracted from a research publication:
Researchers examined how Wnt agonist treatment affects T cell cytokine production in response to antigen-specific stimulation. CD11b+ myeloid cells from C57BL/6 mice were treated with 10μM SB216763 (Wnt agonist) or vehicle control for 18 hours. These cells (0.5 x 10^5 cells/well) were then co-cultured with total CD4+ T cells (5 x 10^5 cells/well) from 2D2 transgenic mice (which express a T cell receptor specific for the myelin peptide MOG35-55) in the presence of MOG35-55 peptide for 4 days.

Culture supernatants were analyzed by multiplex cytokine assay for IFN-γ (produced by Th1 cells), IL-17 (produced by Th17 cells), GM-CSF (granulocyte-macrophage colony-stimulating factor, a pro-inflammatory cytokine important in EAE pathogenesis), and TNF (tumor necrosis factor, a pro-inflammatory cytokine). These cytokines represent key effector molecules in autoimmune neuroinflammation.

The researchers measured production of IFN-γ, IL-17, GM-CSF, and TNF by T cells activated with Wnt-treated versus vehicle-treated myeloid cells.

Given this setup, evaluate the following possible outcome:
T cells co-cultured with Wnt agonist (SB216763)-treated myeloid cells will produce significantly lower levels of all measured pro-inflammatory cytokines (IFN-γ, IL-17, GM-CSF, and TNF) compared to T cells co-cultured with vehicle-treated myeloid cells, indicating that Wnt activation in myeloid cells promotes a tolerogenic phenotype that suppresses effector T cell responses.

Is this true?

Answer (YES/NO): NO